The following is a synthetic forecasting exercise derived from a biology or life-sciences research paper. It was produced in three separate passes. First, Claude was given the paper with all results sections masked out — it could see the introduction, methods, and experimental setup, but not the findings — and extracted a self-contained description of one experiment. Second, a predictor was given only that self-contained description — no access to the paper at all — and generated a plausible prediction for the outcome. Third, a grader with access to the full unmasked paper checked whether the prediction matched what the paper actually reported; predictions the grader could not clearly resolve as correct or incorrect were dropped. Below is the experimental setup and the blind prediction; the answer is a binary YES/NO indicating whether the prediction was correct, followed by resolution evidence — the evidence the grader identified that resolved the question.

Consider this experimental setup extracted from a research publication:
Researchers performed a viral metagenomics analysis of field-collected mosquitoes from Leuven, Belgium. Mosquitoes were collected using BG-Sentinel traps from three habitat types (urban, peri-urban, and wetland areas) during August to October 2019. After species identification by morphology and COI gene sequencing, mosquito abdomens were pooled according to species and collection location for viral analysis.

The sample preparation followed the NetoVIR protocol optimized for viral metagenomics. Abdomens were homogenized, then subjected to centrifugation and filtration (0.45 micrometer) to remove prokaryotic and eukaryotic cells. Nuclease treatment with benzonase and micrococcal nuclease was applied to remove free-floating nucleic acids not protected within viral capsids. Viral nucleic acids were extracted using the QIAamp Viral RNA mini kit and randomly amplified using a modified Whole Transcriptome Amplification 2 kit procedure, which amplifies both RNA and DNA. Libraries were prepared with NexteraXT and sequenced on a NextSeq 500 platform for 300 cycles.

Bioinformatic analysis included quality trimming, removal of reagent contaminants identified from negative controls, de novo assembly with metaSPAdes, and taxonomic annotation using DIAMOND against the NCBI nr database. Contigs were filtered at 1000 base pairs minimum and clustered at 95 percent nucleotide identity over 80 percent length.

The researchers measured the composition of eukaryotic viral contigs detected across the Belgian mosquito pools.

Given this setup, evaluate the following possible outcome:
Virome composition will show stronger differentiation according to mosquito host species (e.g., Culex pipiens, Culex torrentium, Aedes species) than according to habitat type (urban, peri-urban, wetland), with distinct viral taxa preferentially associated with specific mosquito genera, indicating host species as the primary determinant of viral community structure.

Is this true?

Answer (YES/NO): NO